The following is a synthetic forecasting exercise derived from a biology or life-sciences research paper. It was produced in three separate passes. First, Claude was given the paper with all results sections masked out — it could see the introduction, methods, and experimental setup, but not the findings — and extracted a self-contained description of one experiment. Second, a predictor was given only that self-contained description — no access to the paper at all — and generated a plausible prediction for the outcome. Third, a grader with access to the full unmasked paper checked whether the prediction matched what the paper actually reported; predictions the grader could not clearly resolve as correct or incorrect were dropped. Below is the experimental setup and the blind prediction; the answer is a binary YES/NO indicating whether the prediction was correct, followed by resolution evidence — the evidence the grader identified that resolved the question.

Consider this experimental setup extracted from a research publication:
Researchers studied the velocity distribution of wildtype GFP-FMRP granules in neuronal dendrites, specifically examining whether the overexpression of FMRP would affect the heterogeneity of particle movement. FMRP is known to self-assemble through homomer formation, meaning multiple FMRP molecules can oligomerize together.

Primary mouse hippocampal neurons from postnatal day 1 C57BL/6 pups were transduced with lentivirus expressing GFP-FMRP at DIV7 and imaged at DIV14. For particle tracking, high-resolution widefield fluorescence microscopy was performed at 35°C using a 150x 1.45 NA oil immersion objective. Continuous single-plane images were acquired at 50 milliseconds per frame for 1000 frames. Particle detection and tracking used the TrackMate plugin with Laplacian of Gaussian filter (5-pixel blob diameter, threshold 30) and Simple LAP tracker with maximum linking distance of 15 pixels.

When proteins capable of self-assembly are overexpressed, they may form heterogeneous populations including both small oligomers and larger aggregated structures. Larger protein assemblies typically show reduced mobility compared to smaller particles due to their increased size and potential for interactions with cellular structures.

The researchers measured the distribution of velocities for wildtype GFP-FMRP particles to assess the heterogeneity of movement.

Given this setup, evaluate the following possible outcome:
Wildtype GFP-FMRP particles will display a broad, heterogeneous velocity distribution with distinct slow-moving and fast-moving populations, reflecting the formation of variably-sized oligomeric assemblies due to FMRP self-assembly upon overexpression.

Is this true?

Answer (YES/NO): YES